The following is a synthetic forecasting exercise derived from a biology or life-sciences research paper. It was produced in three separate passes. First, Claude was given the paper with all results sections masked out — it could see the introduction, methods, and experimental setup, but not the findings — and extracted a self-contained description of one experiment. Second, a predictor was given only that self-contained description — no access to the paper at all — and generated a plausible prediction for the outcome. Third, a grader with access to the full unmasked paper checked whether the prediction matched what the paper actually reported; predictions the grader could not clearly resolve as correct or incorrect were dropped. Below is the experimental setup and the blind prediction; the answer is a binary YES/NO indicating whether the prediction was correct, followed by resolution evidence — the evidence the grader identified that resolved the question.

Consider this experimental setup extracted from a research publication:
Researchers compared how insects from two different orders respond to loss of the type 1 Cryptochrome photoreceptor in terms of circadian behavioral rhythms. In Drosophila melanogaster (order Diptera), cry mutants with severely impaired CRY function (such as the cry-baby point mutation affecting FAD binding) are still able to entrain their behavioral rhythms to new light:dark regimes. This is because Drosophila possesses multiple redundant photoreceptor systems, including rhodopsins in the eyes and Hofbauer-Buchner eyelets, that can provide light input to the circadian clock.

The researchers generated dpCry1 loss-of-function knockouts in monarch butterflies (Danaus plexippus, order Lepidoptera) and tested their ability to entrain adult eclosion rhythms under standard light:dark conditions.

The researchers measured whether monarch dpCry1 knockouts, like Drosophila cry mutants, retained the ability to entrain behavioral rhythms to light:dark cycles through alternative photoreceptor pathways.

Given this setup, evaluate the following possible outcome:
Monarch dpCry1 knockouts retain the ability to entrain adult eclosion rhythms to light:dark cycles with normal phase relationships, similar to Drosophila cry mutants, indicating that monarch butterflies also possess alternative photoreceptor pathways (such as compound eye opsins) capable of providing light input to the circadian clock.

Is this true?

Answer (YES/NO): NO